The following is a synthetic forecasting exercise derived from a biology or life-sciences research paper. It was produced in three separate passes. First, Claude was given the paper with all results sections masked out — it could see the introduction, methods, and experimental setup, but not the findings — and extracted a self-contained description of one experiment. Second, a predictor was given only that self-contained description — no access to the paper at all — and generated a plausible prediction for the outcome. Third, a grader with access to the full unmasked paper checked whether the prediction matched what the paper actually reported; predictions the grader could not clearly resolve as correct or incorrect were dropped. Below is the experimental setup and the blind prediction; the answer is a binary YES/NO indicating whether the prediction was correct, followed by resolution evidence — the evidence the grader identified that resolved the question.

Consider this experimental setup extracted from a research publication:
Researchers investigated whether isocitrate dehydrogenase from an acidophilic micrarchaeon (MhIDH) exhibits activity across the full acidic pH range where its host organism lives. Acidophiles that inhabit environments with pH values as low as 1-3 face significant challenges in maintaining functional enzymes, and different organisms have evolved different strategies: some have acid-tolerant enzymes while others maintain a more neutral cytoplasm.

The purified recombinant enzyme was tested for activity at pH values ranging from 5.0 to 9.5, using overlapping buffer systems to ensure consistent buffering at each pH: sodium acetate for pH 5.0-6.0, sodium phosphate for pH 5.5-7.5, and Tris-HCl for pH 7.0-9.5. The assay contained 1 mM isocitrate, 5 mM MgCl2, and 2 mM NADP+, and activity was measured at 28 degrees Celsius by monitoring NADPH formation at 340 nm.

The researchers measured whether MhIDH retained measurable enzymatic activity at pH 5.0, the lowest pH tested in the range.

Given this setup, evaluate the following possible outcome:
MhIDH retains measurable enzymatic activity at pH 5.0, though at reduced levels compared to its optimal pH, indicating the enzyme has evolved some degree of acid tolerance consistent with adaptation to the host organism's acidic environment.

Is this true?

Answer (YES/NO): NO